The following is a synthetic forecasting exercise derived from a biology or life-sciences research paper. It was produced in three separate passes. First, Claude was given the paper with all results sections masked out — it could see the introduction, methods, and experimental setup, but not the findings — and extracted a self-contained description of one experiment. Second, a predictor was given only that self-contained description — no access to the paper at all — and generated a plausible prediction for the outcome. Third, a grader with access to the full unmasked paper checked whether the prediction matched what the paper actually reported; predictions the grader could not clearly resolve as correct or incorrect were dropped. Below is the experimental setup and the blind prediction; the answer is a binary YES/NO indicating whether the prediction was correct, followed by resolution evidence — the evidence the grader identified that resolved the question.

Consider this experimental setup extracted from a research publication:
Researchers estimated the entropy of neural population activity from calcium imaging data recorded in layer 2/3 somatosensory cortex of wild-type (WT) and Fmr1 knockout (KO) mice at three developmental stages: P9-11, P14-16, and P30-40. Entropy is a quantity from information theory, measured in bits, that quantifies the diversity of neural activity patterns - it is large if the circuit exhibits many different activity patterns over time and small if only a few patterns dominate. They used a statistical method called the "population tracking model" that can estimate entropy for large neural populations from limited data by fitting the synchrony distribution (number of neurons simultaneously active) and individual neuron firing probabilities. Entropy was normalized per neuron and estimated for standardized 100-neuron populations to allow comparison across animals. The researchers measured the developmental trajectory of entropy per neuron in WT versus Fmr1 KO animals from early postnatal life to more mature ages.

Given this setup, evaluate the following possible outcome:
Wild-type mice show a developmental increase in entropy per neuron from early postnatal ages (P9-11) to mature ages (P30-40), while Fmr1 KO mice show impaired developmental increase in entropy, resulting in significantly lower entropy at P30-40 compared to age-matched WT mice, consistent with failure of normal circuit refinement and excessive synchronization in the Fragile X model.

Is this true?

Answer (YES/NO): NO